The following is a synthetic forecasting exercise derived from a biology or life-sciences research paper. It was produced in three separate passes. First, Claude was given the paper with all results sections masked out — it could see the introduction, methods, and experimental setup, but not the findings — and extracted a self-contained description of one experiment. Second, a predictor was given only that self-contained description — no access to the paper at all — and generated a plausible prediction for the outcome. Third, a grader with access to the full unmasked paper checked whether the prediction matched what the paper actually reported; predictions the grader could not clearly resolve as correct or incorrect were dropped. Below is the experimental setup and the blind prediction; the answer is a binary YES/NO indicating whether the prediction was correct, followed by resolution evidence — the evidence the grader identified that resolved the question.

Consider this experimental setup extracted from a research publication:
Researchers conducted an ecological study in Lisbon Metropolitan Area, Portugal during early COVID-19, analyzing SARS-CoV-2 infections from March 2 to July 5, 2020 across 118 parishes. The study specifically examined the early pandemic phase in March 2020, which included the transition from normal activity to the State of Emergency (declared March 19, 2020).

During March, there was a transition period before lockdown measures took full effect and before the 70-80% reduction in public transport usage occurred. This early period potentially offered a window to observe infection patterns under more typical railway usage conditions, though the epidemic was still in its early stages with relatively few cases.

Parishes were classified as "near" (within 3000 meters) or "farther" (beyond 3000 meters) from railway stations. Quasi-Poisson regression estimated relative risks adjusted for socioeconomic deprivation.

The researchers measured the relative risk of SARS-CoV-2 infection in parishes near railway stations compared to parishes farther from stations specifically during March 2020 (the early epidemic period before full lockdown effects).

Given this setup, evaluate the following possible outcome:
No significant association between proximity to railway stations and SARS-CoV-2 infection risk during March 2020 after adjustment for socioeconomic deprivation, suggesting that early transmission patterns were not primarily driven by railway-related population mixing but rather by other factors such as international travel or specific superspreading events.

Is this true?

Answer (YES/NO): NO